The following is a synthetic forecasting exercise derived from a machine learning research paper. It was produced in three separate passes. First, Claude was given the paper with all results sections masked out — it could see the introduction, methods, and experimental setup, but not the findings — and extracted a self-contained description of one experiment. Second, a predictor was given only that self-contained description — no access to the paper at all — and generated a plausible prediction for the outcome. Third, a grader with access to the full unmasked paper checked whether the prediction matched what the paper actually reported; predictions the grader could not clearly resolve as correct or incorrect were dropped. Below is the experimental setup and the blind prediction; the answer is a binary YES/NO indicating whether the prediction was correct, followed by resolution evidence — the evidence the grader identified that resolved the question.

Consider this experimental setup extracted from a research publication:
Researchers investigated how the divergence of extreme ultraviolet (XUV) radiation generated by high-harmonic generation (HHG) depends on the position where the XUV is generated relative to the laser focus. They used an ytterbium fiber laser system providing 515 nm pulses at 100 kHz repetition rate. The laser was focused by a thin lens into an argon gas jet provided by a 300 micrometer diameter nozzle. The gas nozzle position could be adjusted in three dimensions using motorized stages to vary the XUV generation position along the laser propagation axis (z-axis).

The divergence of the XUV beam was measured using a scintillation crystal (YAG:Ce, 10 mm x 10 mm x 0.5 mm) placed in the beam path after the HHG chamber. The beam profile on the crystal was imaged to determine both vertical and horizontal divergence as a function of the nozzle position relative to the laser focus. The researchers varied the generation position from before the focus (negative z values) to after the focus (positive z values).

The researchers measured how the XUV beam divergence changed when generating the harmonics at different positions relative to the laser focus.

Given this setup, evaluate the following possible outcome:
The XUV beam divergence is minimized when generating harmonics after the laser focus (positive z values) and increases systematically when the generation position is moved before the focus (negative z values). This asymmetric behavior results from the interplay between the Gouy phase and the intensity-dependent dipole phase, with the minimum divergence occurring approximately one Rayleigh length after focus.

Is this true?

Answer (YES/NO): NO